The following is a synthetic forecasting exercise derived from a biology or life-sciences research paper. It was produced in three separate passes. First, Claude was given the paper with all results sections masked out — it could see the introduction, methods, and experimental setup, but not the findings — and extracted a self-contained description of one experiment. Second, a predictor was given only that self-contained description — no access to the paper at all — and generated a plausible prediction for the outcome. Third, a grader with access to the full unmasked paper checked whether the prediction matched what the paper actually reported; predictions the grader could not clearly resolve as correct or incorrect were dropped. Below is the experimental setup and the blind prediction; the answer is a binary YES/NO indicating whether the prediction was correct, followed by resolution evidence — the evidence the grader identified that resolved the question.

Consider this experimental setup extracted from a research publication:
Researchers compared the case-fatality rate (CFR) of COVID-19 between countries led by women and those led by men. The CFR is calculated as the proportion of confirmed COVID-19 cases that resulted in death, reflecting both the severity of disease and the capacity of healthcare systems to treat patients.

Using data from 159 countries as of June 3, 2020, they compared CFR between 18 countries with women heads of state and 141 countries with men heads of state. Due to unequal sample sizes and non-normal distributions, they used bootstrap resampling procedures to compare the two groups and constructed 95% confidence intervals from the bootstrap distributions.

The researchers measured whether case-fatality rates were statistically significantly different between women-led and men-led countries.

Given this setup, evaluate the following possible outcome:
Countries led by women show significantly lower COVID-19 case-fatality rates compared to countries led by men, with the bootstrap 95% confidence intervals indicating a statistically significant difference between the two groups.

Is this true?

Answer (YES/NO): NO